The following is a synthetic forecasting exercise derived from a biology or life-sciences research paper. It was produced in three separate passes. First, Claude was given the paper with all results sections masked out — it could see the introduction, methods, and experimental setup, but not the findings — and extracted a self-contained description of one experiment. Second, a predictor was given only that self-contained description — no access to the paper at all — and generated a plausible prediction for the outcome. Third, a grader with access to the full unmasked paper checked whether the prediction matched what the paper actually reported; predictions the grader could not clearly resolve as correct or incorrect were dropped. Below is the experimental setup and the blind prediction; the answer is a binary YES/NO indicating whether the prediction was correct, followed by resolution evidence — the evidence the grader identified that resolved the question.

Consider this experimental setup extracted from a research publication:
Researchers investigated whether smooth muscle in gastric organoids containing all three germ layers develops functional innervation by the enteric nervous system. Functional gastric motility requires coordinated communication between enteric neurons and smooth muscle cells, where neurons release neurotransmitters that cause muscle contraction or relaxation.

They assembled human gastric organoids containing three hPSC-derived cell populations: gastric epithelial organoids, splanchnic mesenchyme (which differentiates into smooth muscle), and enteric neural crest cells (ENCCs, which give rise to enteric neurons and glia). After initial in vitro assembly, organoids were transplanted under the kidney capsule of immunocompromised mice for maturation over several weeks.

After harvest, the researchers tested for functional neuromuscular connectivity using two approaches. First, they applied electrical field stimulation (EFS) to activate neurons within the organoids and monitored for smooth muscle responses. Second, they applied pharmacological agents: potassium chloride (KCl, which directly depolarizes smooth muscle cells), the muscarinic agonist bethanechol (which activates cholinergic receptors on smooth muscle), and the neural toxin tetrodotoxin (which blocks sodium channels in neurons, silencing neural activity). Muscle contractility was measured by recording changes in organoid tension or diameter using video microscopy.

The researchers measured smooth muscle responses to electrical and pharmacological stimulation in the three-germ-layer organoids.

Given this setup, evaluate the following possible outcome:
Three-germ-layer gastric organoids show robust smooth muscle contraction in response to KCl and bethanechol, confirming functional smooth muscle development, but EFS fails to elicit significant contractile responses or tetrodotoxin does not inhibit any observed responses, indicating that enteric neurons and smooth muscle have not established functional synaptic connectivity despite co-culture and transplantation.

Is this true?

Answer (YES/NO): NO